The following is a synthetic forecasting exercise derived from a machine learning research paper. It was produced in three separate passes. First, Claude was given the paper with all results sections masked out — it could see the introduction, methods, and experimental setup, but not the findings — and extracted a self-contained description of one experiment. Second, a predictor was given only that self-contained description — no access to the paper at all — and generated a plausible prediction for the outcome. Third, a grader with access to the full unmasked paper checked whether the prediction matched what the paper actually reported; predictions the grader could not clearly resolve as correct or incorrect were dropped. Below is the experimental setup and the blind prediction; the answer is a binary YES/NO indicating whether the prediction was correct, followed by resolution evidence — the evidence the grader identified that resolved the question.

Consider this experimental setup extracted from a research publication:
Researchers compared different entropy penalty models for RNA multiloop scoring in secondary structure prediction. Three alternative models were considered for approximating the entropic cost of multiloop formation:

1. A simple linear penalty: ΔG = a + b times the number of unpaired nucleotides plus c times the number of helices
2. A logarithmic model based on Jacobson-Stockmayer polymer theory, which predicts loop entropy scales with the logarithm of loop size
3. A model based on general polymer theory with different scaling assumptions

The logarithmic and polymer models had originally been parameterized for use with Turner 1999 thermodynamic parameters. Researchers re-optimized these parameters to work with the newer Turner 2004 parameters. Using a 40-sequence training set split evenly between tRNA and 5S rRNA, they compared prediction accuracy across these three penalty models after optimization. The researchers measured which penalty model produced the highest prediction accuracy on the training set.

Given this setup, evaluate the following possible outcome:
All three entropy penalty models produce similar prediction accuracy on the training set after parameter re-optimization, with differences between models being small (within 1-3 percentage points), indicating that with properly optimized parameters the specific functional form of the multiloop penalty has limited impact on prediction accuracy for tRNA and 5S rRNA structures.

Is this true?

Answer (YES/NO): NO